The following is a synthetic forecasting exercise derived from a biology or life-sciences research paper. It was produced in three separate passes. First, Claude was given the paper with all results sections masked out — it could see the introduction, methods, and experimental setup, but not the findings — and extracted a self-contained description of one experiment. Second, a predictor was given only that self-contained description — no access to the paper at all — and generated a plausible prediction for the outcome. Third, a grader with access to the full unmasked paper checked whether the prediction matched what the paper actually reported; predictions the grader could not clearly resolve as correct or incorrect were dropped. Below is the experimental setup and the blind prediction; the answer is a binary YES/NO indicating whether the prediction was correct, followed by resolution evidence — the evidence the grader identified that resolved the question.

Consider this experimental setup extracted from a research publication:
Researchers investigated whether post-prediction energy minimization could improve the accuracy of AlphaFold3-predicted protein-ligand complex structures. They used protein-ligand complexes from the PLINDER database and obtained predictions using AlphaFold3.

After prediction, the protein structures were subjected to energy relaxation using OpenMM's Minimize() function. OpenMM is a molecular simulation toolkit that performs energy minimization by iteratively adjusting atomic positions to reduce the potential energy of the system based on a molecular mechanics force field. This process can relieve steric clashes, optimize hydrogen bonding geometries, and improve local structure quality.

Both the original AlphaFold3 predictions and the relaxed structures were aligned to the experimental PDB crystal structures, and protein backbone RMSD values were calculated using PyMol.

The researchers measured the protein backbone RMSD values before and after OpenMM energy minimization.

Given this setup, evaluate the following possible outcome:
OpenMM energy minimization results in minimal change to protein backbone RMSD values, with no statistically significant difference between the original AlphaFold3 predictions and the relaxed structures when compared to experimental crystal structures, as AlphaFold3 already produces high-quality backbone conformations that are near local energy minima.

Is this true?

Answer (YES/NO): NO